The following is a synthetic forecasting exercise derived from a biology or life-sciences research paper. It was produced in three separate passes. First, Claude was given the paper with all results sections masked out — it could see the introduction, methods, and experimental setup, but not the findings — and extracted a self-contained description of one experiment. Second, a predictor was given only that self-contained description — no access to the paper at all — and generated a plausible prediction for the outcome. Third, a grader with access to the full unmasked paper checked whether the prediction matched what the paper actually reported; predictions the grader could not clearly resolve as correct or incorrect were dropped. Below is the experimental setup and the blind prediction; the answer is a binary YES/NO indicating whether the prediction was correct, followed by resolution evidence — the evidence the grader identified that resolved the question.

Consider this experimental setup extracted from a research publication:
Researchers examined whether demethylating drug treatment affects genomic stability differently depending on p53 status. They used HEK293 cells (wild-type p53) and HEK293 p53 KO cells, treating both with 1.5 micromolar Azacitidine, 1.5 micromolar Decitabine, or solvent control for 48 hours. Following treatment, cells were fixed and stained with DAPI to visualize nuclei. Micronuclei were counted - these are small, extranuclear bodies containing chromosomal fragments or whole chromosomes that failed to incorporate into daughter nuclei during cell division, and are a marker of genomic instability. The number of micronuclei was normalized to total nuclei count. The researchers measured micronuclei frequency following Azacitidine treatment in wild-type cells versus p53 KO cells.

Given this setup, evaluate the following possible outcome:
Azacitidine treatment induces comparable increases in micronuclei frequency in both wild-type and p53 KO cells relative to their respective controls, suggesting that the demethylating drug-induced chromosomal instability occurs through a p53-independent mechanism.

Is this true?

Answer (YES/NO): NO